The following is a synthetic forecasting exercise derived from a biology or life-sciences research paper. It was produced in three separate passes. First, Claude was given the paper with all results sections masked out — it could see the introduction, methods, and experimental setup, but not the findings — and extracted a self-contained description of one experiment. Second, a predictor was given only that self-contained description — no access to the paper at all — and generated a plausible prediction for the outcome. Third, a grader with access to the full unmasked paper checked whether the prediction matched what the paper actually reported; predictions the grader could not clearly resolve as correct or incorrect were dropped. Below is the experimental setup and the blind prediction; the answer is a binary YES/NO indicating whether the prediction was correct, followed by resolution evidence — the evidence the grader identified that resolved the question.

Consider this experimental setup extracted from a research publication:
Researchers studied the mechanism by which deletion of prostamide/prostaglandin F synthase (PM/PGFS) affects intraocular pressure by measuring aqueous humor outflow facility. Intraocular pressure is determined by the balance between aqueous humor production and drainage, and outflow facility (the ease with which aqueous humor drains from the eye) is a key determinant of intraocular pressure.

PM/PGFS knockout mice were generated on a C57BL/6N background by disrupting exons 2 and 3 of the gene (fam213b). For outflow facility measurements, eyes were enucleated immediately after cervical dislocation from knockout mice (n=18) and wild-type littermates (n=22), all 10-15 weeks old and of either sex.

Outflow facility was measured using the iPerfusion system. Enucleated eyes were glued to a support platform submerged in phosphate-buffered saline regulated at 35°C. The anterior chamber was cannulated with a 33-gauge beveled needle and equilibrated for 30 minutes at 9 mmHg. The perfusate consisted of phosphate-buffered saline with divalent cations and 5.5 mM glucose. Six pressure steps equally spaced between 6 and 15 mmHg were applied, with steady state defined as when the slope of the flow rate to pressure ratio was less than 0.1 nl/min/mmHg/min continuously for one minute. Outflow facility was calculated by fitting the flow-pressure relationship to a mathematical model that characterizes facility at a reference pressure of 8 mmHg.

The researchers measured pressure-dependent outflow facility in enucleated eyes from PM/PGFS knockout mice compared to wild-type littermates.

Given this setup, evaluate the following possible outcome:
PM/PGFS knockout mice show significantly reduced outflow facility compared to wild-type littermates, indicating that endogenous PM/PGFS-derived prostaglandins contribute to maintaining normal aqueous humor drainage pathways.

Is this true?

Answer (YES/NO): NO